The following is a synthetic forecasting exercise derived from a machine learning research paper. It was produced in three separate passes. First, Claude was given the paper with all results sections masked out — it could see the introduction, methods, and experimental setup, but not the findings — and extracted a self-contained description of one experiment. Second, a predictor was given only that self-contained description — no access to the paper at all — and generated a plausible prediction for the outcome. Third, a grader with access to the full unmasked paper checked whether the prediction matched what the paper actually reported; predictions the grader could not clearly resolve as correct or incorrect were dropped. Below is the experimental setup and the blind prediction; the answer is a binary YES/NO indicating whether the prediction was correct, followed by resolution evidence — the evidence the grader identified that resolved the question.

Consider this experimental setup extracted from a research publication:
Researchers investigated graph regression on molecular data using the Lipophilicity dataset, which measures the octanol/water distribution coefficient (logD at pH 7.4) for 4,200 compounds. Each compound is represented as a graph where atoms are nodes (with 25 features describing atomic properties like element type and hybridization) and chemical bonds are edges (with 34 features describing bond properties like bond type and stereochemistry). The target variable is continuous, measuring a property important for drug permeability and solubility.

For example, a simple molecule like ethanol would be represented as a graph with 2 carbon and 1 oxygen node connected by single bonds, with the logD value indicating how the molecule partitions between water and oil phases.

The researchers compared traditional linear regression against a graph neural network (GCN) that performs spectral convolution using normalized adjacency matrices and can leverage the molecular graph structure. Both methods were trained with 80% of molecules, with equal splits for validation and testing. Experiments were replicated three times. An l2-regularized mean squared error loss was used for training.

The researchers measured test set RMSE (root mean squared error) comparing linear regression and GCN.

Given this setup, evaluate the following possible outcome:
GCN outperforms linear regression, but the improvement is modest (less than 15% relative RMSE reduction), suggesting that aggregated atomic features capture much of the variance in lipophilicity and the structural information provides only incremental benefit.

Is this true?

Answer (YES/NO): YES